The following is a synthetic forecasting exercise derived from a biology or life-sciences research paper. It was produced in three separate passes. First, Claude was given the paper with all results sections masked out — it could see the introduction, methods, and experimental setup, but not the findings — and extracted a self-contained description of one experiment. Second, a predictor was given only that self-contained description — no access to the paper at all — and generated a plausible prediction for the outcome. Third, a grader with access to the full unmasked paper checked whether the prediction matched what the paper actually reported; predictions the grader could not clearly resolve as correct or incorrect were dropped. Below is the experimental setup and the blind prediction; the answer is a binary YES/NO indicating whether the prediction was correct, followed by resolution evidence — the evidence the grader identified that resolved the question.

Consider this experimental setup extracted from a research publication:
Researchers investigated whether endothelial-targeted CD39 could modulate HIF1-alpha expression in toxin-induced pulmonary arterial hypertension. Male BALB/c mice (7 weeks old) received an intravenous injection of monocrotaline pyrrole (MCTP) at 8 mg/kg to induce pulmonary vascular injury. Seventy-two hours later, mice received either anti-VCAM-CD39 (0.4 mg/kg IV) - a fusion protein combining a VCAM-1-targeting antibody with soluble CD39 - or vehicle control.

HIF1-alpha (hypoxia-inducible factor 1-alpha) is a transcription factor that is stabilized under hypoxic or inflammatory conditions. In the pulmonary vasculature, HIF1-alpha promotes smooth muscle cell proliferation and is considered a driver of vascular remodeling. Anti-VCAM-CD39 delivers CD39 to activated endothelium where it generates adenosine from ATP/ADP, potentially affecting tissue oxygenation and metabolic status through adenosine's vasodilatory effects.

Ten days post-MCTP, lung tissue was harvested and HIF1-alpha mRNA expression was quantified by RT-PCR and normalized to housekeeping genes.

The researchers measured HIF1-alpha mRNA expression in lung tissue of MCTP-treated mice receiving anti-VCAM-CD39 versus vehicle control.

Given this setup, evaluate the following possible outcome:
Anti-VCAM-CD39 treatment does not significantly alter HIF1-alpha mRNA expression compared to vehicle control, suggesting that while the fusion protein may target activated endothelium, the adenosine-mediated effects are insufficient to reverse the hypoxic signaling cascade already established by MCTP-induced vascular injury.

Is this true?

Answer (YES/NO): NO